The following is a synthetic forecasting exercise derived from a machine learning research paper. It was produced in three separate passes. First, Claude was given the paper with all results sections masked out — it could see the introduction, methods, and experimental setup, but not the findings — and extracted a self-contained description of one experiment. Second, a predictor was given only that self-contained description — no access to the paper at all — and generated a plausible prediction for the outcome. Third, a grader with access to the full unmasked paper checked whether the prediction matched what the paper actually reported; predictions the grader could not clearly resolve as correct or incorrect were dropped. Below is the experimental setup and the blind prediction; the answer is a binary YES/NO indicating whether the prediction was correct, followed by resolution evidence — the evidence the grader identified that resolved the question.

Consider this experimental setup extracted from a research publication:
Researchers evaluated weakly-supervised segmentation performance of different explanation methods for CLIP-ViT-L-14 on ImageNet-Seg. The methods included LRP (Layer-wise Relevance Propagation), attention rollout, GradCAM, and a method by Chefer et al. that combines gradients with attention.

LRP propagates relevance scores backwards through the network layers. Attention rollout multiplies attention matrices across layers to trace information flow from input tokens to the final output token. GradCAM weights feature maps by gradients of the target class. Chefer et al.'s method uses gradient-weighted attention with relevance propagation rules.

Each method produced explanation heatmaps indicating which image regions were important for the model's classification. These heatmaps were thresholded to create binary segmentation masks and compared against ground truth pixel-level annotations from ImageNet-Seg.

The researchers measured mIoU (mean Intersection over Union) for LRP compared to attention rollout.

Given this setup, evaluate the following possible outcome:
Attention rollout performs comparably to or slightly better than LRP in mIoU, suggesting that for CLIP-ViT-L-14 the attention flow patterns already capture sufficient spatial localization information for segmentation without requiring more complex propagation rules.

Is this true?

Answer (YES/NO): NO